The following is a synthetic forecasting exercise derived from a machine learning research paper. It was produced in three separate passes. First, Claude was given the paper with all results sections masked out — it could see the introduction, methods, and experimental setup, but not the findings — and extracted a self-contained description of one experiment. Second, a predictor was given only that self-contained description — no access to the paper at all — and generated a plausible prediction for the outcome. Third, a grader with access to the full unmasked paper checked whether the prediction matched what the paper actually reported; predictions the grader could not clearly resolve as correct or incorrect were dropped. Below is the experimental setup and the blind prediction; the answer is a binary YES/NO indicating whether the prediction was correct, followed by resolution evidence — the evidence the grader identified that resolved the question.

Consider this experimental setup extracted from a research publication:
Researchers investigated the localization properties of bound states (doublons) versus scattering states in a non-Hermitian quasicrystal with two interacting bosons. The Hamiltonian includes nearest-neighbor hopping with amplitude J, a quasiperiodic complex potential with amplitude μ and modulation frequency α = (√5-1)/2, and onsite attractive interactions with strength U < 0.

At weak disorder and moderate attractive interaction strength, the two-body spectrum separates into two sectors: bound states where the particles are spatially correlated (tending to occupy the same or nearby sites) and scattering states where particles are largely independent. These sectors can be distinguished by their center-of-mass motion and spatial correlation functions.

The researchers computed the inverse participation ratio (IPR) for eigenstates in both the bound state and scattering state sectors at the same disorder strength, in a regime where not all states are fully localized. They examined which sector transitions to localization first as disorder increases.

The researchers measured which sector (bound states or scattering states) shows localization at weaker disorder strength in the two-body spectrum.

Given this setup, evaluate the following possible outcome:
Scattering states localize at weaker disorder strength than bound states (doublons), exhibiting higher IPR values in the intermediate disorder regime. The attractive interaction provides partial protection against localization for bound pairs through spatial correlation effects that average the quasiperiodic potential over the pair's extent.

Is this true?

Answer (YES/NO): NO